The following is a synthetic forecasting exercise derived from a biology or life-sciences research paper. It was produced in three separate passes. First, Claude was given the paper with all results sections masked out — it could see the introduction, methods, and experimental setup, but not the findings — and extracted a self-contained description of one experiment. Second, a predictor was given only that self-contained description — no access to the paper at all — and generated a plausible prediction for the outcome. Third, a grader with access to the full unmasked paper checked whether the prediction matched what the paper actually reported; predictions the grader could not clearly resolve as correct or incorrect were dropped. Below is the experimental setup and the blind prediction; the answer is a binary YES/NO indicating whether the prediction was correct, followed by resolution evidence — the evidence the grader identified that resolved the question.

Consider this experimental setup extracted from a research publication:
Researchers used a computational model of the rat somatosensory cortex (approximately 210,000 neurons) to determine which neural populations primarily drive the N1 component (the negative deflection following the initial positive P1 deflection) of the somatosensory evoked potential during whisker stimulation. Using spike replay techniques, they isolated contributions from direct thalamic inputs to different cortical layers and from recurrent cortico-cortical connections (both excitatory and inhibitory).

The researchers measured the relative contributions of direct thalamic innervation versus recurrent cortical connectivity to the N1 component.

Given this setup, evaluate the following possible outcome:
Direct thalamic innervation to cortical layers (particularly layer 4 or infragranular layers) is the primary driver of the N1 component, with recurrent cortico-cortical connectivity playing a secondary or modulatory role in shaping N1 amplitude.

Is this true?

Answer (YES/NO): NO